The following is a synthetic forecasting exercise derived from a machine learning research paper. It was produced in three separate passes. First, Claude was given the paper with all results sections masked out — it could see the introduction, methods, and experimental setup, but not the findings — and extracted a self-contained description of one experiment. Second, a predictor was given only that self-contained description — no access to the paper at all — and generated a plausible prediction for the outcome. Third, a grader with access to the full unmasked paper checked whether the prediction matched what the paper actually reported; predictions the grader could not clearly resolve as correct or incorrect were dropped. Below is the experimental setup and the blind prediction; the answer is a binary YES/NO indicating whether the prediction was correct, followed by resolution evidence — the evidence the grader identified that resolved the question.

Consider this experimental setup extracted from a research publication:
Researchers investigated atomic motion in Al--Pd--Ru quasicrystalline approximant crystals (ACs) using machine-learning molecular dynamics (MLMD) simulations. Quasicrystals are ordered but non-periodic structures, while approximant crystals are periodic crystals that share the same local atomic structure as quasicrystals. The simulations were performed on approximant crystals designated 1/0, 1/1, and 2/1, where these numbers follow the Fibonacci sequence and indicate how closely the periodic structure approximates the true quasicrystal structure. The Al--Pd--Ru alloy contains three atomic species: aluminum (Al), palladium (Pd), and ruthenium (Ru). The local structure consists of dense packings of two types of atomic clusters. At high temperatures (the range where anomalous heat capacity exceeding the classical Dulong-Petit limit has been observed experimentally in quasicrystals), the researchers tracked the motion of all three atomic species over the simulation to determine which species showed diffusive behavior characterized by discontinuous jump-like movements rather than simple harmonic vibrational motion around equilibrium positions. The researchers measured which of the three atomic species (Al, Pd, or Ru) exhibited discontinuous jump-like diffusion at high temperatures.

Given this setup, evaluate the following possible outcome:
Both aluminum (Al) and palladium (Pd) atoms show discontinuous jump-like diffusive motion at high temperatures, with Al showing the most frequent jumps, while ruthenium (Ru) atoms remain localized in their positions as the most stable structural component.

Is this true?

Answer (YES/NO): NO